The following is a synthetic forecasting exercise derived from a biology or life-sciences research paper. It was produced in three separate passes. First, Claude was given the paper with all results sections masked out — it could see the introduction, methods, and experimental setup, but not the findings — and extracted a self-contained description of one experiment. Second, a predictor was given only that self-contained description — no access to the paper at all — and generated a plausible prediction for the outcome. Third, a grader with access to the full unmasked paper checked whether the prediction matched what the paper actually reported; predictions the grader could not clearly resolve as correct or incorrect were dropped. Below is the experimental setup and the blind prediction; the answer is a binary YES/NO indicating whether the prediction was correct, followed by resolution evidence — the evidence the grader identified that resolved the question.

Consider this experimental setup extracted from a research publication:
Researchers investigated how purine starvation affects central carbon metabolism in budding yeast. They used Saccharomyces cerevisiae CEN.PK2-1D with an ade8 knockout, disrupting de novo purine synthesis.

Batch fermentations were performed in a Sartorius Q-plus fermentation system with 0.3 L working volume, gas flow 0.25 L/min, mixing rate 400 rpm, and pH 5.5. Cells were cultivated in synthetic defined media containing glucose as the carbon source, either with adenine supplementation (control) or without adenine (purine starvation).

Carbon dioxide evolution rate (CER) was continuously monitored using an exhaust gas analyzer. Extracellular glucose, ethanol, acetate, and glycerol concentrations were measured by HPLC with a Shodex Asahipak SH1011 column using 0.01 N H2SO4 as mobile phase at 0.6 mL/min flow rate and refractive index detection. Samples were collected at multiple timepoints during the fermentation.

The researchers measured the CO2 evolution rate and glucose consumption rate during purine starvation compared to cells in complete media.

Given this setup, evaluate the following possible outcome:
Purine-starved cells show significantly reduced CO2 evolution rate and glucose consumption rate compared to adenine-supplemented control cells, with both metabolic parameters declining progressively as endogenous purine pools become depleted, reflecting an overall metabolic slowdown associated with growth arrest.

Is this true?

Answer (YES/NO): YES